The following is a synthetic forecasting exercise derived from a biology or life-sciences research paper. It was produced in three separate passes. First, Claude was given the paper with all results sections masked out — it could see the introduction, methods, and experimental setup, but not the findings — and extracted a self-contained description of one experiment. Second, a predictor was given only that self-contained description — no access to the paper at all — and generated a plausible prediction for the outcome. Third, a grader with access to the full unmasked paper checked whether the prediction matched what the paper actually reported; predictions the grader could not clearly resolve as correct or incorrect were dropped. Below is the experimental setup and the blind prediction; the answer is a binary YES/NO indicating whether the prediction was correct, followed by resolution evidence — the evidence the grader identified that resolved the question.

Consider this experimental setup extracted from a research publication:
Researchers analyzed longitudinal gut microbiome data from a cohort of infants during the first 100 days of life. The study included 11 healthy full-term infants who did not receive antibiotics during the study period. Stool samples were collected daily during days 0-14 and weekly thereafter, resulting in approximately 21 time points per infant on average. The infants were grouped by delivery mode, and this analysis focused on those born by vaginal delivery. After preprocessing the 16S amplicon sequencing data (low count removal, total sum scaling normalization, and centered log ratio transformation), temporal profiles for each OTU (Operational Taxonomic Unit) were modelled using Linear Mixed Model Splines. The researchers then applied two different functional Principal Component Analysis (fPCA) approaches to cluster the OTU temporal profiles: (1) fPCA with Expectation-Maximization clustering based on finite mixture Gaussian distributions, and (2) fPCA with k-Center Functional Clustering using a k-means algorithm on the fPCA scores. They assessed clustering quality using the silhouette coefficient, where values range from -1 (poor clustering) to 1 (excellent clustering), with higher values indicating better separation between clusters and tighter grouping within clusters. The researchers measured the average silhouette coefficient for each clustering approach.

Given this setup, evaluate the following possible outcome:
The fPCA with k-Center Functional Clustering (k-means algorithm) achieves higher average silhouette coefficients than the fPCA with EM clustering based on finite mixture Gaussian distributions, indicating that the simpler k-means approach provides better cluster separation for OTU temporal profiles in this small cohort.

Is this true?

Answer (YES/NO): YES